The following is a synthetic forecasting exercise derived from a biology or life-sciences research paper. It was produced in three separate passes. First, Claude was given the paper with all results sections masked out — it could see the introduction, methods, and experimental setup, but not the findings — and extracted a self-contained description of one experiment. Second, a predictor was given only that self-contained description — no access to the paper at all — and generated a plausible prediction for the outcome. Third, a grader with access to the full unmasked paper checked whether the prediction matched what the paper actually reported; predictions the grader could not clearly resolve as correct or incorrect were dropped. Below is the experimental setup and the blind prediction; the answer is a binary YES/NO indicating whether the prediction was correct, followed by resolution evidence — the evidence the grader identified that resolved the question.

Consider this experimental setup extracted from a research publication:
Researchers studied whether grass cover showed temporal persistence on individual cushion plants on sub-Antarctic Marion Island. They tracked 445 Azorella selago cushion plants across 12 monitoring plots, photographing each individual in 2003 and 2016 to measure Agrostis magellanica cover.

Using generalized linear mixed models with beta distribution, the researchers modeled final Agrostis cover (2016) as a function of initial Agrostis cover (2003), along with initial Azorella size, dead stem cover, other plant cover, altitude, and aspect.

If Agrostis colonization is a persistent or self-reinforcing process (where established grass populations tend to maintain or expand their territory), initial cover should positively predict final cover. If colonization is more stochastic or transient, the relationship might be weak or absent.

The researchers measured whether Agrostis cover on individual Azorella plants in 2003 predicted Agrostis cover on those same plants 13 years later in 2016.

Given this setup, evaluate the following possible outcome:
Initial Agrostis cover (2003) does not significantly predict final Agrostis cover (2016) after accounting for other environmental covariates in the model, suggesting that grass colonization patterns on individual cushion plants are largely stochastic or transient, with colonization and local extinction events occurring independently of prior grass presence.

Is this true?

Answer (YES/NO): NO